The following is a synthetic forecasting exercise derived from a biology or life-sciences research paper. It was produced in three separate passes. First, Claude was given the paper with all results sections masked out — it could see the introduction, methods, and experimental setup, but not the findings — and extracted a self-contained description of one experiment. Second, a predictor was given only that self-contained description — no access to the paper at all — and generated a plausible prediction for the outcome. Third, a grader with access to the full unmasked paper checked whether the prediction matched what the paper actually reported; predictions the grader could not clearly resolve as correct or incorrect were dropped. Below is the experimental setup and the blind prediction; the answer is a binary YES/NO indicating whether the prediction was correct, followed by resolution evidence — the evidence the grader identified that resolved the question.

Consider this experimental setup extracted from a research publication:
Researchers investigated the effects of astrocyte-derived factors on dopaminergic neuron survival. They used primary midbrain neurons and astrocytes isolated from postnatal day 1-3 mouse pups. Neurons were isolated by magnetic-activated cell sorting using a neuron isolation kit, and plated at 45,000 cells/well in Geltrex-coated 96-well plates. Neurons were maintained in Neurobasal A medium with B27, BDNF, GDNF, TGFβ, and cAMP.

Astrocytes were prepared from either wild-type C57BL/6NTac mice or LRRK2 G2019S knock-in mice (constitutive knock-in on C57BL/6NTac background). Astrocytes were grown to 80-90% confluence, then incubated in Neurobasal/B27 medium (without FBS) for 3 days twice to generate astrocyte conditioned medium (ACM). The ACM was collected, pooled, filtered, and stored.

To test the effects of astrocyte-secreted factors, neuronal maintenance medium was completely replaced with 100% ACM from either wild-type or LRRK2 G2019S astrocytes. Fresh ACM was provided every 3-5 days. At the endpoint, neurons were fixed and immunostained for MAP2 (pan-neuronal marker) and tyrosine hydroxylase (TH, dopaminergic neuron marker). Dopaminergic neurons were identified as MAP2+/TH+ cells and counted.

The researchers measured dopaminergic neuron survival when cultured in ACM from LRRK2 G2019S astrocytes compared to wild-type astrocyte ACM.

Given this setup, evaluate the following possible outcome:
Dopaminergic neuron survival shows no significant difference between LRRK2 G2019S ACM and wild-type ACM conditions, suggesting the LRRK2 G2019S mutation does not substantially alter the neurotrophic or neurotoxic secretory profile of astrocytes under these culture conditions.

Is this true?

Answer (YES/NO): NO